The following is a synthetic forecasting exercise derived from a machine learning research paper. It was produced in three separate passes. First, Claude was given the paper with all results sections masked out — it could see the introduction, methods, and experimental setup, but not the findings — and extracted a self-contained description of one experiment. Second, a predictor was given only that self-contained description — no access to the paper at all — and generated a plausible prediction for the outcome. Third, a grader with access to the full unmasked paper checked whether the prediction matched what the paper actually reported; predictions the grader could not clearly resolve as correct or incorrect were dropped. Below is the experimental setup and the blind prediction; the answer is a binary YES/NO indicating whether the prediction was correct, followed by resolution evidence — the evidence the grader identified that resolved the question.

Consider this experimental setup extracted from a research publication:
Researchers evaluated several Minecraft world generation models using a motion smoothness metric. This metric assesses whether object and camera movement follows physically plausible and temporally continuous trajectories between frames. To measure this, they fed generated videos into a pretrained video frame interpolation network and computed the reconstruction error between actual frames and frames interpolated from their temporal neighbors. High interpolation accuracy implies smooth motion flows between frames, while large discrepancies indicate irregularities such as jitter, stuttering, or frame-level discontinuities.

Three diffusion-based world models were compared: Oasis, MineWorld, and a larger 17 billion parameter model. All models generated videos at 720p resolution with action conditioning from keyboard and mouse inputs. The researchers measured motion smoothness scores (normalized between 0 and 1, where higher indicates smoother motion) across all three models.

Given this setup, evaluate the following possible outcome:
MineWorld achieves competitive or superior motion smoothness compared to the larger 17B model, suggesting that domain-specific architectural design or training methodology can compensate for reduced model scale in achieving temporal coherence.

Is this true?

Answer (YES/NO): YES